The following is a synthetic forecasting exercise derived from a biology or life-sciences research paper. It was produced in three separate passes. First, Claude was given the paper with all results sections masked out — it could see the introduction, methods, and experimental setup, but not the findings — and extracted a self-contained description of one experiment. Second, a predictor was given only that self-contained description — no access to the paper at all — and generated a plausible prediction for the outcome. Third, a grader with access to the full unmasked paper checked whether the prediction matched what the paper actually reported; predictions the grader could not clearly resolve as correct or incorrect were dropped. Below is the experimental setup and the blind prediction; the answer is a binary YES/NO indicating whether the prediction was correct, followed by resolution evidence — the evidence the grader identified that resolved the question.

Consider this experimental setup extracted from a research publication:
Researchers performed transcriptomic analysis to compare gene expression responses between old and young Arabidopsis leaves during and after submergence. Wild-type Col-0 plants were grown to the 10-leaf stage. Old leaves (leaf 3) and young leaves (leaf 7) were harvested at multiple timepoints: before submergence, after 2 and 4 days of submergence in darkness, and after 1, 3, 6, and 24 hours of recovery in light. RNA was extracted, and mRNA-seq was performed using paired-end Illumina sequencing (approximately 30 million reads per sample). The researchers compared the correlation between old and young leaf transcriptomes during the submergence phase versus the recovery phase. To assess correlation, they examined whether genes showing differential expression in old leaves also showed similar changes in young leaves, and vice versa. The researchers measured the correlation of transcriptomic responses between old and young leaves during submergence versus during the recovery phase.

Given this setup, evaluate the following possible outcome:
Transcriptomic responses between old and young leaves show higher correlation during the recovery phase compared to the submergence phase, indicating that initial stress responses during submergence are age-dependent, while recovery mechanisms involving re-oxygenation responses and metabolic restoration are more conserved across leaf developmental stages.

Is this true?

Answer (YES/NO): NO